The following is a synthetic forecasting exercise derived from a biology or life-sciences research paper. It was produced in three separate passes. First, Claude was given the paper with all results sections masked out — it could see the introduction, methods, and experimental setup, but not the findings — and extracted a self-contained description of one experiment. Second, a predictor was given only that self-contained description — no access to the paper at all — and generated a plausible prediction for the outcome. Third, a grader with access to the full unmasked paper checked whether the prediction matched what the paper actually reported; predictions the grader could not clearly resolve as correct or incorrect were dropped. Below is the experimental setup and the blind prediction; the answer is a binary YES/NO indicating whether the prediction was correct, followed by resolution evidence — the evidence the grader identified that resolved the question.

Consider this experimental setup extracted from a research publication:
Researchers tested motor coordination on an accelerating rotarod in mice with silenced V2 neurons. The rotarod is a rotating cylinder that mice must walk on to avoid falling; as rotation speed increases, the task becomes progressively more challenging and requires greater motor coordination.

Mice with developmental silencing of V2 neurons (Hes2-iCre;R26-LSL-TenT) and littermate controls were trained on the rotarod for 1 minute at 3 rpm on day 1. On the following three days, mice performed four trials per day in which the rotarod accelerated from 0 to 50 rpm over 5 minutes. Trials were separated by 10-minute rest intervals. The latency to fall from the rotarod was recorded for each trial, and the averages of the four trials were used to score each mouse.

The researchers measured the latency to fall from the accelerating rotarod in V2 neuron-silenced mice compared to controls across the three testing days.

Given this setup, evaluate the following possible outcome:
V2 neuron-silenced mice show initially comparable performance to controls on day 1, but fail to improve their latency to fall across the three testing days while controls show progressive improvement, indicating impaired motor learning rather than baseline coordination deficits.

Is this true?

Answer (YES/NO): NO